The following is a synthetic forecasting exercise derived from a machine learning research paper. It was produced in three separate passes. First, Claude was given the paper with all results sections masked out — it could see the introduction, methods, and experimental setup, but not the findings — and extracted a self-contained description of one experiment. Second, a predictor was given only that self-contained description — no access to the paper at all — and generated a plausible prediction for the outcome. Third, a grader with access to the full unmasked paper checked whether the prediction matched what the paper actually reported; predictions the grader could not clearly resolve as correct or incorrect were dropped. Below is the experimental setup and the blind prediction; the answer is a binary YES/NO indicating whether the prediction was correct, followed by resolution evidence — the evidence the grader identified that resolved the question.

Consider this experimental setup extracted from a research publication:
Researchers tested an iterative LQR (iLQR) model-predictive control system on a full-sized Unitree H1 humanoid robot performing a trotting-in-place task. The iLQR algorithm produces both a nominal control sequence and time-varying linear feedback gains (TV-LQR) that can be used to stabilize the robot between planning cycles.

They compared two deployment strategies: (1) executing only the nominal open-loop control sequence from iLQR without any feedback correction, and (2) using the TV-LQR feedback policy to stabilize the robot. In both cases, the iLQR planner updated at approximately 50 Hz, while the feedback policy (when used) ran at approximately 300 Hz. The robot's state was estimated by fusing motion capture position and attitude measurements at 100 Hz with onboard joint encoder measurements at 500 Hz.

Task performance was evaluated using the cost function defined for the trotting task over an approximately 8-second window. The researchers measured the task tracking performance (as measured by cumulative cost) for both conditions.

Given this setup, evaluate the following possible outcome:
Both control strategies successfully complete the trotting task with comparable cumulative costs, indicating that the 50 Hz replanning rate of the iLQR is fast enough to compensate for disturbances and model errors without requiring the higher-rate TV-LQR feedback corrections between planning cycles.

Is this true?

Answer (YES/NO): NO